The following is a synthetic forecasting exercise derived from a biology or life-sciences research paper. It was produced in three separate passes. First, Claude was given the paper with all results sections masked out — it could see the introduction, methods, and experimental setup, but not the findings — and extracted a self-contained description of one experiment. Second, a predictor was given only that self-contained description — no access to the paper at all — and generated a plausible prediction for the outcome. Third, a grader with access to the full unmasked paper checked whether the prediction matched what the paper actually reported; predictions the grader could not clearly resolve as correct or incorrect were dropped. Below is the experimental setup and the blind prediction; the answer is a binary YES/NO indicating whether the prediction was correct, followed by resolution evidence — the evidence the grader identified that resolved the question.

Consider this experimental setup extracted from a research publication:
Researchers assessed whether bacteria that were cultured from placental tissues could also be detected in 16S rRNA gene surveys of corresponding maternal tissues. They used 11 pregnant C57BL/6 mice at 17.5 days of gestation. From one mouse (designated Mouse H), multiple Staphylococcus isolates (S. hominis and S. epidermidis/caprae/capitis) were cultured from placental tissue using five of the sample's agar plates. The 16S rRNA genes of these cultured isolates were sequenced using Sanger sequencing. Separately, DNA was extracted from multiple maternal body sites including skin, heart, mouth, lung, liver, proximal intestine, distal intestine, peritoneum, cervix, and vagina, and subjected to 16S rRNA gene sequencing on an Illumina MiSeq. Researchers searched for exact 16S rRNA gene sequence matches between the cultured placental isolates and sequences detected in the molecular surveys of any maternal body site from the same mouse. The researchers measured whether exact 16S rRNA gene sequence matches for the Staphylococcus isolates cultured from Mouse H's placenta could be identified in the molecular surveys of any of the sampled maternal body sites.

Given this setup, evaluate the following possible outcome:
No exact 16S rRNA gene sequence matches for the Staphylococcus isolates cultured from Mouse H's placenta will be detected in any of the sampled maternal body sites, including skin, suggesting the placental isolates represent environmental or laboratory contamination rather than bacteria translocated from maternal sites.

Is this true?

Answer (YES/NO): YES